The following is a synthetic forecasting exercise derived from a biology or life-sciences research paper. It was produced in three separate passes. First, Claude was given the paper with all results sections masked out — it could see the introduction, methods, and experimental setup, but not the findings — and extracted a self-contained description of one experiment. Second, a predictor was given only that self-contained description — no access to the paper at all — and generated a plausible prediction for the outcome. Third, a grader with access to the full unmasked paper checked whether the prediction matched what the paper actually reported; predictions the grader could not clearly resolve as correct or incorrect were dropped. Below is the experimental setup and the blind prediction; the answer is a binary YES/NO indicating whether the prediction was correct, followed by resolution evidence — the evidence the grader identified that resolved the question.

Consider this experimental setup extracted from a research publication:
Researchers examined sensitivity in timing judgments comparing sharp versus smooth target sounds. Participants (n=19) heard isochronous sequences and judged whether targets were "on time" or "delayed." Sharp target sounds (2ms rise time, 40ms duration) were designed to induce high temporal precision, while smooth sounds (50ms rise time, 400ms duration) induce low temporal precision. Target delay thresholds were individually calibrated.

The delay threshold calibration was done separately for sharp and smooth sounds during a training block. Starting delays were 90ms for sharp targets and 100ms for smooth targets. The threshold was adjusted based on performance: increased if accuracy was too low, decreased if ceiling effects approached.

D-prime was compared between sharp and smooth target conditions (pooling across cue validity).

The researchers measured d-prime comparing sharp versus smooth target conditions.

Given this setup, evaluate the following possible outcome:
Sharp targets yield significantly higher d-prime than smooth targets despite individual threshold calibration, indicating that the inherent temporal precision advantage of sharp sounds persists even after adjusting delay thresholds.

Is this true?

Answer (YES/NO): NO